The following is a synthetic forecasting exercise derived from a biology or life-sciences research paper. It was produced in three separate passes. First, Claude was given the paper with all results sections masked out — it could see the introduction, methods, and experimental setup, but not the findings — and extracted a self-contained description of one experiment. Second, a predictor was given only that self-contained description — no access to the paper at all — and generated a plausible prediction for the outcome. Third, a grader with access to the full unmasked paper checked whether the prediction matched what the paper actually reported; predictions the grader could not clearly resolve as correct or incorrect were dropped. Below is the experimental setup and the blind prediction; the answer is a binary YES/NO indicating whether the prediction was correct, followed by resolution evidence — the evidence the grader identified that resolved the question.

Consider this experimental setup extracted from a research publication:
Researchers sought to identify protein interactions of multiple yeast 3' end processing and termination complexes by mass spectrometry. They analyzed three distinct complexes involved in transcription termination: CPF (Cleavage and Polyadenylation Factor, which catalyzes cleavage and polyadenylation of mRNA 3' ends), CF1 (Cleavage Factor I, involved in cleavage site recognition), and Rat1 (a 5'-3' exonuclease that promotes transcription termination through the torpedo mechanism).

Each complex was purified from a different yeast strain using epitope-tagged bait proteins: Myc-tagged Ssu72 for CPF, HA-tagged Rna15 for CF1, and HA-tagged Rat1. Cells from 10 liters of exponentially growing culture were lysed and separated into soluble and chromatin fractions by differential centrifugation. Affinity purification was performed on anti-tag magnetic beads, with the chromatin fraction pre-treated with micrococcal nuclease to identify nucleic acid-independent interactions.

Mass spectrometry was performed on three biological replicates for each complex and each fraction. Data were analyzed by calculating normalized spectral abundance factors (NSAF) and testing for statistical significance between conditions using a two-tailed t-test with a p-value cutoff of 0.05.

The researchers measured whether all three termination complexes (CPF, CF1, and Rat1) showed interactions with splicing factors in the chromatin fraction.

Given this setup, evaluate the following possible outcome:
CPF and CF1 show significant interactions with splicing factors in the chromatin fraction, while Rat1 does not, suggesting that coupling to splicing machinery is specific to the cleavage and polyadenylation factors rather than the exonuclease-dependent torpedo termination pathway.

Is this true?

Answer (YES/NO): NO